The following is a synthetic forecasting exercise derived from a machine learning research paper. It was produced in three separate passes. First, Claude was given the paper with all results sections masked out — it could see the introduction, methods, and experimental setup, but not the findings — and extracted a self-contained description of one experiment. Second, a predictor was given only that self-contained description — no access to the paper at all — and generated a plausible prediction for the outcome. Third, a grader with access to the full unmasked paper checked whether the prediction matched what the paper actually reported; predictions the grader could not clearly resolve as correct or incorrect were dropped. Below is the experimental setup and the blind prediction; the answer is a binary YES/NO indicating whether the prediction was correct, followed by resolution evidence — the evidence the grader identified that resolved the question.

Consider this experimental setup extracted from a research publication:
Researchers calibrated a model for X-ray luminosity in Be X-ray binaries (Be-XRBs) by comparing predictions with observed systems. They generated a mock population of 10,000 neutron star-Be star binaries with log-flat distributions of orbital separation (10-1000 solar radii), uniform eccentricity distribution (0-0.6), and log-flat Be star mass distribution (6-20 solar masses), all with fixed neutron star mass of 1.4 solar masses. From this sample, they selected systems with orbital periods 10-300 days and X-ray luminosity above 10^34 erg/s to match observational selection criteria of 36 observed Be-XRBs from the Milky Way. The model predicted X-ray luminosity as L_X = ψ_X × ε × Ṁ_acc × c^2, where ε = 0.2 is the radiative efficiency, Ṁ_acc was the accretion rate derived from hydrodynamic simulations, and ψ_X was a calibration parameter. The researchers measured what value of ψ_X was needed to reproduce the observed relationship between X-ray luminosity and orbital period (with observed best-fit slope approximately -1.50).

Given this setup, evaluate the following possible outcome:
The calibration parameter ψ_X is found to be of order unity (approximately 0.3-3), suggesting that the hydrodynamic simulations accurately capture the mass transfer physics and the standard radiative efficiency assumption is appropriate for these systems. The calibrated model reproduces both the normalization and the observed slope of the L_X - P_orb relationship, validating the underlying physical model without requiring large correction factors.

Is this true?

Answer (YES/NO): NO